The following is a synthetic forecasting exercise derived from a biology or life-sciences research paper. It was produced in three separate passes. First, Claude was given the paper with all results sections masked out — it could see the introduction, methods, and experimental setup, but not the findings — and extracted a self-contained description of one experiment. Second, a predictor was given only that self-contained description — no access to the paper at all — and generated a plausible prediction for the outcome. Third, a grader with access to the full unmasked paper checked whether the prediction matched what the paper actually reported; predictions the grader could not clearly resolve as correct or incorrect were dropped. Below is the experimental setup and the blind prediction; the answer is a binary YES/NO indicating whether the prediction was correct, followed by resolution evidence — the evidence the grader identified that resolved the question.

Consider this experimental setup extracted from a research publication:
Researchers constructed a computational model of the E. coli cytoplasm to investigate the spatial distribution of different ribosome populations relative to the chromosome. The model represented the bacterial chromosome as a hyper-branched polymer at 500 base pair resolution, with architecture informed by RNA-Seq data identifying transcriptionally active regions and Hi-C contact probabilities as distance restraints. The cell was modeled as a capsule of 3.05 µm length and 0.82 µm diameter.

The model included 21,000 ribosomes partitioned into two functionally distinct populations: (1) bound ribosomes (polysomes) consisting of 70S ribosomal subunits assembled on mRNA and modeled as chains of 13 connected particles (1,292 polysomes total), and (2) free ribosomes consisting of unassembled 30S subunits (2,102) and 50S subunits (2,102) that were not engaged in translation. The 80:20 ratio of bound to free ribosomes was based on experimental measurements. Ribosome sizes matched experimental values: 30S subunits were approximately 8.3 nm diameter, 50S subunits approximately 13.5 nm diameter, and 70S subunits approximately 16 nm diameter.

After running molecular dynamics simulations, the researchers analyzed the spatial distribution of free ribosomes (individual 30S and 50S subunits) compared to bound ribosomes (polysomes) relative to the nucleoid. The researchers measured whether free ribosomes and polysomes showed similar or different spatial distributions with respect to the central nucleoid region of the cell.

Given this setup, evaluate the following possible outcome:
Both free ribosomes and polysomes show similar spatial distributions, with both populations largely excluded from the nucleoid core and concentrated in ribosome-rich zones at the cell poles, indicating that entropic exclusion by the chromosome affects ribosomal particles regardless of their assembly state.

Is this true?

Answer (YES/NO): NO